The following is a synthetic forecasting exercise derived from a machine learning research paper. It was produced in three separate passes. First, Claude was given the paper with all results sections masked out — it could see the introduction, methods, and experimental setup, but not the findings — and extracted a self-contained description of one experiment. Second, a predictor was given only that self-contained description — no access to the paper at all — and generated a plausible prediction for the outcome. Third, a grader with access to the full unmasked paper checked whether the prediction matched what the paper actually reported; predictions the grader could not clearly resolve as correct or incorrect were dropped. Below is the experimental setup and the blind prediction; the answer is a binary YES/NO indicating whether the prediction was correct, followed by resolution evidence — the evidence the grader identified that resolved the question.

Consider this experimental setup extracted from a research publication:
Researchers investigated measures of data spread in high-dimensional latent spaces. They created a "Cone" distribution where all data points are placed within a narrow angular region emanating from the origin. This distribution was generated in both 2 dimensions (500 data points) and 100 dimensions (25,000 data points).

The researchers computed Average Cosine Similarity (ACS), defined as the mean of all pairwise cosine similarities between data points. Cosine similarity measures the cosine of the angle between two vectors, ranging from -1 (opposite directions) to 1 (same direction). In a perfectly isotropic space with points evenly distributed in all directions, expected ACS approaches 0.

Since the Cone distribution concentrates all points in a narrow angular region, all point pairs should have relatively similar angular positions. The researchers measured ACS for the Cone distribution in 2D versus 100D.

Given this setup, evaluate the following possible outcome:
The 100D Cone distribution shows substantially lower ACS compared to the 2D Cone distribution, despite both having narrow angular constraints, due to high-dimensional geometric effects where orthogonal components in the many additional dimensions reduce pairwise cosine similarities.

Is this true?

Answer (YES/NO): YES